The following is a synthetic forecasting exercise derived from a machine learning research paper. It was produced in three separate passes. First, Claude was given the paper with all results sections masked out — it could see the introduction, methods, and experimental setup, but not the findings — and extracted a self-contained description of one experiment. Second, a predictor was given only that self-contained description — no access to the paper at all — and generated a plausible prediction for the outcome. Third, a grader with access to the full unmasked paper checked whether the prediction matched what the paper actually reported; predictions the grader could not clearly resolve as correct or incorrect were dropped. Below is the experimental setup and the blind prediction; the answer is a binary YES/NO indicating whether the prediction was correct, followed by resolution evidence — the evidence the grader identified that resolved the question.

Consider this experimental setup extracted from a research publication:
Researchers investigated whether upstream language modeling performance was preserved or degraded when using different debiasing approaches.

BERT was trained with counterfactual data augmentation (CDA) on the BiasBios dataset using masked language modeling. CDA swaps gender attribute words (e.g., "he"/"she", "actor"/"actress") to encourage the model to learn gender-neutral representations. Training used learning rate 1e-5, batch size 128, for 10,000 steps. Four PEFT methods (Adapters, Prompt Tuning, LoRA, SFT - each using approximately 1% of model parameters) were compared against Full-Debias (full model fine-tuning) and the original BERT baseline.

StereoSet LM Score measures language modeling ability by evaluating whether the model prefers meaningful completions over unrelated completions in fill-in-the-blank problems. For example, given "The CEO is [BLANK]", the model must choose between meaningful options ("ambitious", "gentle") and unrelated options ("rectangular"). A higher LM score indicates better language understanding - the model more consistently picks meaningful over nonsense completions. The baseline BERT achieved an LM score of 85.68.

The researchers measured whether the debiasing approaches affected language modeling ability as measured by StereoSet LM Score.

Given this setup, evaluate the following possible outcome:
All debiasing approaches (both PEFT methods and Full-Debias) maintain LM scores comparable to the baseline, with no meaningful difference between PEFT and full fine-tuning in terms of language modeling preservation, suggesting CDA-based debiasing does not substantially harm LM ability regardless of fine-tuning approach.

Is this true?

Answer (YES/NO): YES